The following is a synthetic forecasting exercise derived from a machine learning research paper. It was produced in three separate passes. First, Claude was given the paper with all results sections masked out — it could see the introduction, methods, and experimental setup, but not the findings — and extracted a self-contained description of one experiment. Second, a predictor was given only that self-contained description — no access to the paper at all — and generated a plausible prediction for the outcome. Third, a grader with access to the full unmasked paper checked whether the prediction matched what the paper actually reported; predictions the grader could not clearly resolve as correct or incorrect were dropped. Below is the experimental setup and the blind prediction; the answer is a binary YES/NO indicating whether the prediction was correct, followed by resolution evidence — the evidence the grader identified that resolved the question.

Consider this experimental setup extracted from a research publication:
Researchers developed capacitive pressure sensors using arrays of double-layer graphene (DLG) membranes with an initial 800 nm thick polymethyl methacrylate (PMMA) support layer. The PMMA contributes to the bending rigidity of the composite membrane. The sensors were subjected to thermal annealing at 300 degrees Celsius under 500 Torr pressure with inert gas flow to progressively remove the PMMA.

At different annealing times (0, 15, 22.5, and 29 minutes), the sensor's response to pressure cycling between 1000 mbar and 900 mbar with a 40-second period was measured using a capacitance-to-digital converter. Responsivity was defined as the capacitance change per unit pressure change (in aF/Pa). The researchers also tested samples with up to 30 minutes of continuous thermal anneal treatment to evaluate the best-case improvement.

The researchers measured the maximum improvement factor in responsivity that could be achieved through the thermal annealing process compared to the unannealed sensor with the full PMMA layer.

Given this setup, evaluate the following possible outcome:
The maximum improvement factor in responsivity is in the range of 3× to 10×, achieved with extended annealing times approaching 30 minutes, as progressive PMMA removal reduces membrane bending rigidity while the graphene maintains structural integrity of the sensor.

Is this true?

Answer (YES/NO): NO